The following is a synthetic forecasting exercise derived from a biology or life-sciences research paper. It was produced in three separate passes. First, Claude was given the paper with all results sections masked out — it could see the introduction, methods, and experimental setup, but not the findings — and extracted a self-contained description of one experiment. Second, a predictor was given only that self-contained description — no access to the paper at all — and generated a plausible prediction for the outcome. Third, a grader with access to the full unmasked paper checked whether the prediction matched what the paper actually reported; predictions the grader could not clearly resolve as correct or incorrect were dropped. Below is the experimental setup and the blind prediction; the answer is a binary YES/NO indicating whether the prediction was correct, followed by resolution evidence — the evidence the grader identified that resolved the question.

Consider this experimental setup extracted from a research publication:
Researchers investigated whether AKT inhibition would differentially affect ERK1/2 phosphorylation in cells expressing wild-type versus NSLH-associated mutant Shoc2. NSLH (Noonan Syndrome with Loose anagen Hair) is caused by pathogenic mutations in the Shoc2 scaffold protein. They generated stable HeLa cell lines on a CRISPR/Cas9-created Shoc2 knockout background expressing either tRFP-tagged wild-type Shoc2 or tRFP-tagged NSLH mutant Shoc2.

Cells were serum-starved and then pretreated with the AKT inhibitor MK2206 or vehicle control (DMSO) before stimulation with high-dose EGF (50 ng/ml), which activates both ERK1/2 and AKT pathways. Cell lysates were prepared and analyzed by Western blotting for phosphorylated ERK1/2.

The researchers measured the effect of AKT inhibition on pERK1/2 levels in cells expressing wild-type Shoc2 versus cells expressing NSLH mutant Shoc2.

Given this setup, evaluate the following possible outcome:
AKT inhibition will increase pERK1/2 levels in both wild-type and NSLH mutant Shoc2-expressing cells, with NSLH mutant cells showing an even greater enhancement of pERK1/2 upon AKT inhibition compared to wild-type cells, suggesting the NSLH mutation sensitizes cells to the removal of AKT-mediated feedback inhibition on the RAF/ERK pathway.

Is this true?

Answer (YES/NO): NO